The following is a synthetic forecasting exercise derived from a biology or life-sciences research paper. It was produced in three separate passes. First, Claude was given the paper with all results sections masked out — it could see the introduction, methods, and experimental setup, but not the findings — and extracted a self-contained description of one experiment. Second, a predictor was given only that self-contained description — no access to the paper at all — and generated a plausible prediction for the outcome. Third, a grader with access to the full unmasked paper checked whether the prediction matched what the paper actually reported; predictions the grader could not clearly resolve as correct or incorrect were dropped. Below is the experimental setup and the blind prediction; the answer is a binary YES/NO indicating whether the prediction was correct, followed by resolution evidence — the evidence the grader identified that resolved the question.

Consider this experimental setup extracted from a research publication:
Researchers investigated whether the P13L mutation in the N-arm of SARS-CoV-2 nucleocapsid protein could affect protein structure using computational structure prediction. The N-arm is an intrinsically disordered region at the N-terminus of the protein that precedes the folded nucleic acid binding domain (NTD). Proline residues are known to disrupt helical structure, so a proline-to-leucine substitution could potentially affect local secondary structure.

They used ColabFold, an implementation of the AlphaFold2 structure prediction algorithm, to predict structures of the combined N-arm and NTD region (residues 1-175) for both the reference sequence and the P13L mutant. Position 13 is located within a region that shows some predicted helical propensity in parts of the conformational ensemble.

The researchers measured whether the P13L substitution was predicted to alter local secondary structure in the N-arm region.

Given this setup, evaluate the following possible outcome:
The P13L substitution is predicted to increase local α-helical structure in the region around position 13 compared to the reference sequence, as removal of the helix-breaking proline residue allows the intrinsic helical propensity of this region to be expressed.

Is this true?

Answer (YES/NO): NO